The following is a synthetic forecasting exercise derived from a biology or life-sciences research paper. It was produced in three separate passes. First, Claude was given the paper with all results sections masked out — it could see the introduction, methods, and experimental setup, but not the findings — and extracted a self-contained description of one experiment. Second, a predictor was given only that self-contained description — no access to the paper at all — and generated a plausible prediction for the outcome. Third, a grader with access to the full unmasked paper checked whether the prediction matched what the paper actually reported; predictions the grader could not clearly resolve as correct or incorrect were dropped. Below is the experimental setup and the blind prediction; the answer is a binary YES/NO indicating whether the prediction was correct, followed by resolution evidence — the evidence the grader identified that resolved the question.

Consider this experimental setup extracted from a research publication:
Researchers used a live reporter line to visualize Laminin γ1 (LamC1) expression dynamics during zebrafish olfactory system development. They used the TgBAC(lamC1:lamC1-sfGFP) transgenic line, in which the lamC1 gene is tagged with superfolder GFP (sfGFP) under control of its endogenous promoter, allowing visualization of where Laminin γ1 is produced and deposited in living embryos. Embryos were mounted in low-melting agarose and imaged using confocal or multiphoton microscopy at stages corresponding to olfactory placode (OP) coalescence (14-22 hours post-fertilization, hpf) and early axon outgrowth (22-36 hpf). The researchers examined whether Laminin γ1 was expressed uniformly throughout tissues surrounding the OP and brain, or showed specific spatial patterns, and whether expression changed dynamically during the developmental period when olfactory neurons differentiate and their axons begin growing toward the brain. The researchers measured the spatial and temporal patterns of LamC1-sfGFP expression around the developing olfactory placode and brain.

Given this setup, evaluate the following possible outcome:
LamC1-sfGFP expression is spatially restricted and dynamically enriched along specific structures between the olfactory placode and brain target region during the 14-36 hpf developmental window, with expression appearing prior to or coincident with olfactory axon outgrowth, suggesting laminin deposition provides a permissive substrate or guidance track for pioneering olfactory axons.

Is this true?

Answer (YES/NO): YES